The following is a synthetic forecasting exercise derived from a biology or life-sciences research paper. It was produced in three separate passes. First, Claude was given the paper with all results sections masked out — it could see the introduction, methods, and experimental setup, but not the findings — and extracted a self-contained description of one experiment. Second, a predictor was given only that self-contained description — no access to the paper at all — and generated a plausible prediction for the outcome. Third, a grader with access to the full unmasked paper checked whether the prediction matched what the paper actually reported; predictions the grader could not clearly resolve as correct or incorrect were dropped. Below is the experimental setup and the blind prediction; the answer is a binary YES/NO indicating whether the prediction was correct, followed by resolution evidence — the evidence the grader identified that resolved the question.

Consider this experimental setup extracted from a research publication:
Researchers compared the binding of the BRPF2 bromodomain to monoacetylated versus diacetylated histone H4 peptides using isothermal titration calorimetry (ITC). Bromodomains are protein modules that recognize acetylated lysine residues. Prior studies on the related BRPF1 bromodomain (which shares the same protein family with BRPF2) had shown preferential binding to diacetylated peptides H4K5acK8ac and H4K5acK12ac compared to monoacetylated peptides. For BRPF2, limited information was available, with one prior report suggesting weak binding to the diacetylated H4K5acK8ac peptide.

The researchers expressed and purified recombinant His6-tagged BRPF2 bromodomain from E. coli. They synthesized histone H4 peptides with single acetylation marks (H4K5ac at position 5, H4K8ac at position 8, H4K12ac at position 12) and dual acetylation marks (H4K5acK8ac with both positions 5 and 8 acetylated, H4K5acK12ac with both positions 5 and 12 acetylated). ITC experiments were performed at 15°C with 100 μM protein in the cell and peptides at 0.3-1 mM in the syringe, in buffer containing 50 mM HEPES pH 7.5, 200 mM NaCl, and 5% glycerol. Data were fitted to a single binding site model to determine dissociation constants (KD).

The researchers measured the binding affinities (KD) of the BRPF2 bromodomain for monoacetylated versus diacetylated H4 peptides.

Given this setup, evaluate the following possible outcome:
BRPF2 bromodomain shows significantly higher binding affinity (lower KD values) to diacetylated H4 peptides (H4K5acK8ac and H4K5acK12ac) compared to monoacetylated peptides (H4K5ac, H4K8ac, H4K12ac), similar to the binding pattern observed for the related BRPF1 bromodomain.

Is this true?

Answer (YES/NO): NO